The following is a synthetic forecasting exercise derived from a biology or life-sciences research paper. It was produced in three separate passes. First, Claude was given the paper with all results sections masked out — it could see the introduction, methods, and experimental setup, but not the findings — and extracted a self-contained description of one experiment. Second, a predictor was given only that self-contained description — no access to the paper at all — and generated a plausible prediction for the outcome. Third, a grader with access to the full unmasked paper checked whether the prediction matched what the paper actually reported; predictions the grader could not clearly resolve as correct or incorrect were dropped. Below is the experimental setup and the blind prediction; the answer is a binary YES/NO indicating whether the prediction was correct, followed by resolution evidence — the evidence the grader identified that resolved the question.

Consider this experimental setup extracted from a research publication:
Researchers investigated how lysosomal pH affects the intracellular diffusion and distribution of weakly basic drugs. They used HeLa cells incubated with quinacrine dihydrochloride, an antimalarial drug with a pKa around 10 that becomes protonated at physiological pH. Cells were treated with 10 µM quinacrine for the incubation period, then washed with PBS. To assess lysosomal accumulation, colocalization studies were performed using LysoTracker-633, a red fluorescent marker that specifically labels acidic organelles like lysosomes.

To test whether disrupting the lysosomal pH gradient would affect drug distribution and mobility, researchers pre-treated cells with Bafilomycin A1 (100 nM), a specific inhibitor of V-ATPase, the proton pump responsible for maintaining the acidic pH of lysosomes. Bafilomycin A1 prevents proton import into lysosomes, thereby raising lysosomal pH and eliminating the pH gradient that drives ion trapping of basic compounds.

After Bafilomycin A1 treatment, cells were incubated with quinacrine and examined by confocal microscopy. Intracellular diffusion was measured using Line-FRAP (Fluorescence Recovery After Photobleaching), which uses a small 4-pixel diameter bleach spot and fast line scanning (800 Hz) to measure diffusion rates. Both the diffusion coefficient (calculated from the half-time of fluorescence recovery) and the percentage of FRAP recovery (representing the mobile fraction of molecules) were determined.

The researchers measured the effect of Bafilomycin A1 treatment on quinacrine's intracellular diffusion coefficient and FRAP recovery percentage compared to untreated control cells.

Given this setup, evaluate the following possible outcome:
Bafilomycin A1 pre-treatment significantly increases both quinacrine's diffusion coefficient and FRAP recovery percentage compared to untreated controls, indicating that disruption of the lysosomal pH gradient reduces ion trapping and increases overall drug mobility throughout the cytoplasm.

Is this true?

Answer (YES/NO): NO